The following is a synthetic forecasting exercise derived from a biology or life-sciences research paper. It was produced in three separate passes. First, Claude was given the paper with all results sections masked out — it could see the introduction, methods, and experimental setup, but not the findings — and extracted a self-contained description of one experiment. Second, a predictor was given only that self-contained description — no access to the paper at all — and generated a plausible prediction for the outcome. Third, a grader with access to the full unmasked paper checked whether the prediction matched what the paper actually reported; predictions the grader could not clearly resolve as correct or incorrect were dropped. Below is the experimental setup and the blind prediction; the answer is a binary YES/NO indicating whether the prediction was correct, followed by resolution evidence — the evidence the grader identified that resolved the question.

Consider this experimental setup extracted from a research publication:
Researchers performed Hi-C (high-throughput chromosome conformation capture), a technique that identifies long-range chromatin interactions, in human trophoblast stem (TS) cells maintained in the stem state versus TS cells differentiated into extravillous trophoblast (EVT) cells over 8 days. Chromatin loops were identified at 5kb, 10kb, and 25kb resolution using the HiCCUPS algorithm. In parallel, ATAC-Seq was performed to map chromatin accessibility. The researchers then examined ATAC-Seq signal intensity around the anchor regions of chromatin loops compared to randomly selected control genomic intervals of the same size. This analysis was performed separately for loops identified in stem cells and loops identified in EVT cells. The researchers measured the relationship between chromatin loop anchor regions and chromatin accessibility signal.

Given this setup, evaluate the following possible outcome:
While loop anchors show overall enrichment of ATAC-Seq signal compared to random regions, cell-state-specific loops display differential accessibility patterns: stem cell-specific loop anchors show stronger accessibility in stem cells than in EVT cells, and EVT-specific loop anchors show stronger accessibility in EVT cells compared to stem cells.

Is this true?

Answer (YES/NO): NO